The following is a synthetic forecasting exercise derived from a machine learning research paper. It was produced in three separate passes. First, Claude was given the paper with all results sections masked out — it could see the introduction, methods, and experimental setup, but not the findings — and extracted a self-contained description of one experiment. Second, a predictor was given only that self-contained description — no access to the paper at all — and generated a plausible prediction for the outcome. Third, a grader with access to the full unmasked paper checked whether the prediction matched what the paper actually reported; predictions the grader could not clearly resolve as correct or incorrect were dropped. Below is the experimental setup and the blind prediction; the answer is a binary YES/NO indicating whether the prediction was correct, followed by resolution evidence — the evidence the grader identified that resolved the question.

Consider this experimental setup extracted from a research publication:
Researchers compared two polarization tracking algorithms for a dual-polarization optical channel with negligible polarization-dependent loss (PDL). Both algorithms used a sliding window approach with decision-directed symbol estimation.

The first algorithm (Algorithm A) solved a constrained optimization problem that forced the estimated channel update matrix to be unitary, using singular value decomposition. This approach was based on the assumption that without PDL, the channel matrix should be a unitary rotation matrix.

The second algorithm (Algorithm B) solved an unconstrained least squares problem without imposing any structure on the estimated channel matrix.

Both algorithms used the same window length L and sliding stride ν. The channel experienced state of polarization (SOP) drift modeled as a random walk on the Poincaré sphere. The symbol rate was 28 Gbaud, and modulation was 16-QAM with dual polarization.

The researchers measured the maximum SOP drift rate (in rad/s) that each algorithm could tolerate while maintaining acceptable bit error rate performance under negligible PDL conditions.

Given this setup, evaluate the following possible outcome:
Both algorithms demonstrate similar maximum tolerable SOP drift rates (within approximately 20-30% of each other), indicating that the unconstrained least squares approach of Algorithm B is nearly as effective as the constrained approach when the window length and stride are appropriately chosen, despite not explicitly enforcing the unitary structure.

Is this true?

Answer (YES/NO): NO